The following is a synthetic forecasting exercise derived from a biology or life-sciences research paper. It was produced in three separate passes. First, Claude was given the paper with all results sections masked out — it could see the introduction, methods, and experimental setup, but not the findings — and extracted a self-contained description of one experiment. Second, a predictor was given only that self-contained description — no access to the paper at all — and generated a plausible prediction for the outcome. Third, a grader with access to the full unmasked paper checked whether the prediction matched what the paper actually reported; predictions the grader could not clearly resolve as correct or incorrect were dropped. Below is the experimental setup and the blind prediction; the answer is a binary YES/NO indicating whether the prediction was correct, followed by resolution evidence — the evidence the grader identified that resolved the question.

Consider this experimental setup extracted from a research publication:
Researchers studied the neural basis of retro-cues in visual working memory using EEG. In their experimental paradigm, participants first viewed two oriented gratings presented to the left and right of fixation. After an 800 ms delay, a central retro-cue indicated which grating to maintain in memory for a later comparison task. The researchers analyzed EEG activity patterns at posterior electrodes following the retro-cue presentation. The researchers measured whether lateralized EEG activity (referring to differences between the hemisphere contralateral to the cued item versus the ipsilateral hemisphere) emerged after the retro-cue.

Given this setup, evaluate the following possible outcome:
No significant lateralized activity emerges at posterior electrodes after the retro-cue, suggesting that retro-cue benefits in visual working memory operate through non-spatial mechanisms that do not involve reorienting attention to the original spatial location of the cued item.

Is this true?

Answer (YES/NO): NO